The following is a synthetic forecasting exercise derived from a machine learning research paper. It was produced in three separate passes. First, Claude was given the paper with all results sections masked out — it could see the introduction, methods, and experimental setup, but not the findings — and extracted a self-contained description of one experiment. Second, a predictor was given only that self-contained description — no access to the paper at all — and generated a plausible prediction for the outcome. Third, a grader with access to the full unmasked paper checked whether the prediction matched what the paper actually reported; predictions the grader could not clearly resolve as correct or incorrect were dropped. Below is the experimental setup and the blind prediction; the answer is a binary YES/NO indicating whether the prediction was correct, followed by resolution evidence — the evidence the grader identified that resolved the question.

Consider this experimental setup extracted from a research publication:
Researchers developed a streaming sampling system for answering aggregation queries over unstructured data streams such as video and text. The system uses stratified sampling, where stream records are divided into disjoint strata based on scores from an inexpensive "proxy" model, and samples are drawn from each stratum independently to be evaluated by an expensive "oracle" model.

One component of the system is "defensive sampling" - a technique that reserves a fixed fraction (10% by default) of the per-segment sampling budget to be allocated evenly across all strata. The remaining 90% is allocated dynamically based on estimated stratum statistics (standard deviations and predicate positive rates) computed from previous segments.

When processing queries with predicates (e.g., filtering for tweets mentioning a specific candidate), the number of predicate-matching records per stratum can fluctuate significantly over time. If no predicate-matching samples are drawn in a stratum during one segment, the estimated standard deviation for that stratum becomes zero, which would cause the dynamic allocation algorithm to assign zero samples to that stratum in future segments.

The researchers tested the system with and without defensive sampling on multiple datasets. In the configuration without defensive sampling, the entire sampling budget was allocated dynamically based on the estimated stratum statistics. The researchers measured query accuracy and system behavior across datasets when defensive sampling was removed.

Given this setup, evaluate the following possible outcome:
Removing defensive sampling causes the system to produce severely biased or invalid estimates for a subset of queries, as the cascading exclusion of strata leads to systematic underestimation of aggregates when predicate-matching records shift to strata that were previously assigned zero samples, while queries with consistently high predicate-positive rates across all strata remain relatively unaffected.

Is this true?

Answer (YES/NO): NO